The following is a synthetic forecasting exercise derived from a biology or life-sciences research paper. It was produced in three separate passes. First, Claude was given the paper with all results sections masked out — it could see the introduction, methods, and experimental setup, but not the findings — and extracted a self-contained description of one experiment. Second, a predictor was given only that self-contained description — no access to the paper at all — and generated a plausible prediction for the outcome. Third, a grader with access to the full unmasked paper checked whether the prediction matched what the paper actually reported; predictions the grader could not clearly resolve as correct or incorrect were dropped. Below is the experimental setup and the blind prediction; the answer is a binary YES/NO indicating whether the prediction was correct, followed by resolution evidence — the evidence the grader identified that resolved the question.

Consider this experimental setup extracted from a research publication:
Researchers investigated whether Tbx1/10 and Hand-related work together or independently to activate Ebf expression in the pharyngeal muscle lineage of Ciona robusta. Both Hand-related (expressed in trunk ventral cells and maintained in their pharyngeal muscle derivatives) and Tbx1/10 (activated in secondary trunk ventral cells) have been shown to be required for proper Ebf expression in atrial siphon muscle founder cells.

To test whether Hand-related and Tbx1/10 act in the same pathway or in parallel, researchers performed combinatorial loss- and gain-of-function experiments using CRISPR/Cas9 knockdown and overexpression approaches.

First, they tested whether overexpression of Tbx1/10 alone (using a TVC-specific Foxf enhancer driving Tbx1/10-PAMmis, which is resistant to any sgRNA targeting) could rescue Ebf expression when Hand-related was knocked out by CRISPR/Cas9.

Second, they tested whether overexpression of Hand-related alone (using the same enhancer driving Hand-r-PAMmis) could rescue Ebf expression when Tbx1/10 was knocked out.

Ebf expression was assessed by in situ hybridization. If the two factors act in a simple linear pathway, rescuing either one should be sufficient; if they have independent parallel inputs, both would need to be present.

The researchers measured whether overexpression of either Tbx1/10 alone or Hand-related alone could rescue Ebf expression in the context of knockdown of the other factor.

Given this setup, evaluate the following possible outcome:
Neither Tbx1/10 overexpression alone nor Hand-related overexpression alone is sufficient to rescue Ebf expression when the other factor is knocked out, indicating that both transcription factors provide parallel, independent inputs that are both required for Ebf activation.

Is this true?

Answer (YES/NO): YES